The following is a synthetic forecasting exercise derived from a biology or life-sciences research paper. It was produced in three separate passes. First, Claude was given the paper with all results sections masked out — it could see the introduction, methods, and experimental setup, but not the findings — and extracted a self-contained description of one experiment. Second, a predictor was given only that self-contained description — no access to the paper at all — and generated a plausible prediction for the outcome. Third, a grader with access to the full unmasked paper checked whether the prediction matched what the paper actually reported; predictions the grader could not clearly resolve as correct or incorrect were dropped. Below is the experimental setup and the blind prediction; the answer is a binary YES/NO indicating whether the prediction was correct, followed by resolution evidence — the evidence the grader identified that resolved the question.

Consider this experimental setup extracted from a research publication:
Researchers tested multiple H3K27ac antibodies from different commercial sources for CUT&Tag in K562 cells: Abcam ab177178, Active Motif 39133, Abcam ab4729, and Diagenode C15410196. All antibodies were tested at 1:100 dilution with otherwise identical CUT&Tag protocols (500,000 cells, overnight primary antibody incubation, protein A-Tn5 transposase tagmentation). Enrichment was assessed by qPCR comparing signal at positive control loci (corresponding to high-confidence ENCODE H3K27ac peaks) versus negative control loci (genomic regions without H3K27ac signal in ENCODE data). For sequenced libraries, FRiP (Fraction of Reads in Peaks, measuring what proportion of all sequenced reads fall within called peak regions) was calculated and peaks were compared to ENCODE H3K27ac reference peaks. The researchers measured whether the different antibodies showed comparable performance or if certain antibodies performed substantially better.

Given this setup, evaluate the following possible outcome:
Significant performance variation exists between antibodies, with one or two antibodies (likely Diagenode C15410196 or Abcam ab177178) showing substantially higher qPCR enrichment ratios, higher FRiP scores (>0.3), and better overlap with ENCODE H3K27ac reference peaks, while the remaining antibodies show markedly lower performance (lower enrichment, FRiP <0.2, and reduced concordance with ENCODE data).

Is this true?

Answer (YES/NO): NO